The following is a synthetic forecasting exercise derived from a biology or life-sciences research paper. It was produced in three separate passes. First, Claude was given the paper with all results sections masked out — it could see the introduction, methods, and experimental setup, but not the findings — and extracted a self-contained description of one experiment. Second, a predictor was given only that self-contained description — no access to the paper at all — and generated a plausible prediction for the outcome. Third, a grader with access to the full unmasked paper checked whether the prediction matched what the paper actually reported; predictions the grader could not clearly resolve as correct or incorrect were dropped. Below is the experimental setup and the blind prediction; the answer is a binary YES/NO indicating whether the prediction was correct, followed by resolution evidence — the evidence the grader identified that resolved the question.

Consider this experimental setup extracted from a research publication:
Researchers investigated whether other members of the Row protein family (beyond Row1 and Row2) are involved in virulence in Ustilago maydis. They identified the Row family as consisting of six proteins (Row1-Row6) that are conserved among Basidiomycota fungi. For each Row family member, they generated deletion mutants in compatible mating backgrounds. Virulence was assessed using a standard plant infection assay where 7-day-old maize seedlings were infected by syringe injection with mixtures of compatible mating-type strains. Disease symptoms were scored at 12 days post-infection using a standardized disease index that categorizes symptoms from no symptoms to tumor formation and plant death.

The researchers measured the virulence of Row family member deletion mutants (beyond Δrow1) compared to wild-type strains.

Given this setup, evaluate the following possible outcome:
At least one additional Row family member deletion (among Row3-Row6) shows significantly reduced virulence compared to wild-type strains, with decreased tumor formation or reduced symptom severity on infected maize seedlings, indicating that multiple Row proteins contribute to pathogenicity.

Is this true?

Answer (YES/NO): YES